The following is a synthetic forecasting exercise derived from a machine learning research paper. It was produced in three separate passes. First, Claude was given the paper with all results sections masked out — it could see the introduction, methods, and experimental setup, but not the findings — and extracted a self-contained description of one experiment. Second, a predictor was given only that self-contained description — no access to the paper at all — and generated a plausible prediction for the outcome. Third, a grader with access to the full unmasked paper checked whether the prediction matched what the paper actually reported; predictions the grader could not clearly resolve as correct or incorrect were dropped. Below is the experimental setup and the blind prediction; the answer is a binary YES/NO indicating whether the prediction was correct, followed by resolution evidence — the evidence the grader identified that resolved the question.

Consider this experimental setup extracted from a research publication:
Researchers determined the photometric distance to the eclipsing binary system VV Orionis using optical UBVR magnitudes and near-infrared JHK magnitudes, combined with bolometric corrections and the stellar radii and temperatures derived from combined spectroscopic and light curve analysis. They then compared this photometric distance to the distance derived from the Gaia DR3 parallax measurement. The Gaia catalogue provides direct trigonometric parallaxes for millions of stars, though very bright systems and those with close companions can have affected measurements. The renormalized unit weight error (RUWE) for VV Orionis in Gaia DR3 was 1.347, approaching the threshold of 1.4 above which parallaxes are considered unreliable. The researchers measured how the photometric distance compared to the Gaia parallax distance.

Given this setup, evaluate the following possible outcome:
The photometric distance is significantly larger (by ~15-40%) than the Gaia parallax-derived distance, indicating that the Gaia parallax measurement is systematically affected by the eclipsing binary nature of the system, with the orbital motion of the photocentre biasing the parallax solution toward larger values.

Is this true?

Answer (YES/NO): NO